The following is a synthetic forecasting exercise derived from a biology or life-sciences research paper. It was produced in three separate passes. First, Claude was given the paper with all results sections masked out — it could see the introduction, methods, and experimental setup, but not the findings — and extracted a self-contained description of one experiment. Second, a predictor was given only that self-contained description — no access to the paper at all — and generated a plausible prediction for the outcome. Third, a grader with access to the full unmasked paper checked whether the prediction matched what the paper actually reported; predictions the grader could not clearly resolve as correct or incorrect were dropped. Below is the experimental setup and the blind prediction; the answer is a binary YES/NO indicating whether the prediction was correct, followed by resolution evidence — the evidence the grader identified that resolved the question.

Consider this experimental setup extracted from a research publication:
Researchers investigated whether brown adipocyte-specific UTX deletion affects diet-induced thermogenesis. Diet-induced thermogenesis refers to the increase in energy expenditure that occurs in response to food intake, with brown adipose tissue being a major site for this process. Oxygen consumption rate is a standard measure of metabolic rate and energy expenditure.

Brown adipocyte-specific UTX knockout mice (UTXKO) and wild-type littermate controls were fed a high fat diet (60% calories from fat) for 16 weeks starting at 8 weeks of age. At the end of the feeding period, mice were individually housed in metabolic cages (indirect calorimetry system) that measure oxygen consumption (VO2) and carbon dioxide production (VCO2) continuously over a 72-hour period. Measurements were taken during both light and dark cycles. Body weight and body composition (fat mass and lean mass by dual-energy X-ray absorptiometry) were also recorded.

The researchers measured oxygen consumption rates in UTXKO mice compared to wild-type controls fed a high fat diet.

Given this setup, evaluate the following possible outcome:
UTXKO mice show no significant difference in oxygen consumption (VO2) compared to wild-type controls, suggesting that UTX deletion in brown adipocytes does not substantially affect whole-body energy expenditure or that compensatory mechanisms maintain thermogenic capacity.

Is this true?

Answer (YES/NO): NO